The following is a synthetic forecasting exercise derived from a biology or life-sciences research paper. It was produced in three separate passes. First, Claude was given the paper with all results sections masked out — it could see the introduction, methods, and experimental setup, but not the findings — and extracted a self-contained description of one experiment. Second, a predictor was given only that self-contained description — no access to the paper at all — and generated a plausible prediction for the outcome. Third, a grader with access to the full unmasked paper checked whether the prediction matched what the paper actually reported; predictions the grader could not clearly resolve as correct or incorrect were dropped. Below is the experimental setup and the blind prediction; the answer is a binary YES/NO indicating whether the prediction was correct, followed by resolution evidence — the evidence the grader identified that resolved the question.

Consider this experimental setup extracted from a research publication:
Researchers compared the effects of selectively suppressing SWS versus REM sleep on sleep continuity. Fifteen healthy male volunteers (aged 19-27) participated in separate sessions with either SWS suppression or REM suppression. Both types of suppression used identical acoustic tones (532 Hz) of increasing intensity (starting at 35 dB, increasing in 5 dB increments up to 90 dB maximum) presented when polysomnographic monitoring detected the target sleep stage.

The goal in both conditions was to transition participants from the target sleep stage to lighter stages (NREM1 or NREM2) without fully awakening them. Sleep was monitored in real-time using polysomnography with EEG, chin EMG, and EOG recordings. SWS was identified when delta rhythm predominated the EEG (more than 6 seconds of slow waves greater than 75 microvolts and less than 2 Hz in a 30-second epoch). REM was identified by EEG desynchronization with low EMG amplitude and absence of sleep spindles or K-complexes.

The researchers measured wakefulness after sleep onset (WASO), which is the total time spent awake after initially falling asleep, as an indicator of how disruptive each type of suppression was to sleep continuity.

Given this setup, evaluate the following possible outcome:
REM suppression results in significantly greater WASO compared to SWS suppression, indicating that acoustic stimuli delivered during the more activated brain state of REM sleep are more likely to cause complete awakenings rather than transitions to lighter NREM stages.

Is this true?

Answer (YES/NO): YES